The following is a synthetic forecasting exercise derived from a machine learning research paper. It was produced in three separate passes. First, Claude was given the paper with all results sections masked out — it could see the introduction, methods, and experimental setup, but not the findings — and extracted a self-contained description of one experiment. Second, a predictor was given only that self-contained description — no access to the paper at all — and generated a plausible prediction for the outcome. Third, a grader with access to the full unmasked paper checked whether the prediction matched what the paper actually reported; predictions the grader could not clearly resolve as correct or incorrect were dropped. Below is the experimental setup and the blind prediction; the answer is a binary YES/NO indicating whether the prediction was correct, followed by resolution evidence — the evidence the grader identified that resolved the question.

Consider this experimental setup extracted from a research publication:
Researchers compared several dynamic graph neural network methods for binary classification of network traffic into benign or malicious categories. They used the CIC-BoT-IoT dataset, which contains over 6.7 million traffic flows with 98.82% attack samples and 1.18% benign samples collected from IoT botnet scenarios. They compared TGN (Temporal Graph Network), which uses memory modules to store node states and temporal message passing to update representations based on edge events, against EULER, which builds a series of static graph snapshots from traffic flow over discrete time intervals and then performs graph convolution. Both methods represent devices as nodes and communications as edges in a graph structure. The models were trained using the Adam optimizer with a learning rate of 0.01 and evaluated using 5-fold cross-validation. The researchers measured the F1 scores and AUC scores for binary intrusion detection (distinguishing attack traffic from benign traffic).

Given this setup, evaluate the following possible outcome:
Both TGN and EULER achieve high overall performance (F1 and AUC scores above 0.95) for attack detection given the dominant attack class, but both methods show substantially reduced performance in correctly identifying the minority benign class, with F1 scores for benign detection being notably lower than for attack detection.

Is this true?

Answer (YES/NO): NO